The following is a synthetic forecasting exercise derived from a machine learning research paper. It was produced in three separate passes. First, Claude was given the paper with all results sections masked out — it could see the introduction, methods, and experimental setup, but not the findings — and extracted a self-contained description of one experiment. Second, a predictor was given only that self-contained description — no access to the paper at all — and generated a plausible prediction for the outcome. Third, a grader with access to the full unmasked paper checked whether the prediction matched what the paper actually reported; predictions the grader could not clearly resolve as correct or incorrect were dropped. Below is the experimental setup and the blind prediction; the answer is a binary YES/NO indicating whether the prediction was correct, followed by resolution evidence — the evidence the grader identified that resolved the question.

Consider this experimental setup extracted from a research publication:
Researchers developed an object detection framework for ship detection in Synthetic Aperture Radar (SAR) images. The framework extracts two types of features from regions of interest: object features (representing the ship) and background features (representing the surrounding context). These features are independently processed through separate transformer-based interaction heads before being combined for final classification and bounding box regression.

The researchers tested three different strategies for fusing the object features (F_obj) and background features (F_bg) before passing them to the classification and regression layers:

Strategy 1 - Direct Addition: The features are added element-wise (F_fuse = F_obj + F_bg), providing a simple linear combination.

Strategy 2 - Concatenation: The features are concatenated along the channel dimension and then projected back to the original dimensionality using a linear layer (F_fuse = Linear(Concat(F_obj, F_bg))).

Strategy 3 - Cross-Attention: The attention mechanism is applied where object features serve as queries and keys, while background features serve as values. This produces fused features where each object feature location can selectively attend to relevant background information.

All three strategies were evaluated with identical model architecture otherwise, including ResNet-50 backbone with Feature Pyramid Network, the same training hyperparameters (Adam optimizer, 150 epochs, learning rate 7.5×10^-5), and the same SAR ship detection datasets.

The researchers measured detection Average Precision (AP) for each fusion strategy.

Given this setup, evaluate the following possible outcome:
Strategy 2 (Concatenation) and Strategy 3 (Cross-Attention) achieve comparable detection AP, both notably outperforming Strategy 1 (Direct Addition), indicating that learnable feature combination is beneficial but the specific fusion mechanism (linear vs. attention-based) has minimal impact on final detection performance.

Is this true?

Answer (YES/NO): NO